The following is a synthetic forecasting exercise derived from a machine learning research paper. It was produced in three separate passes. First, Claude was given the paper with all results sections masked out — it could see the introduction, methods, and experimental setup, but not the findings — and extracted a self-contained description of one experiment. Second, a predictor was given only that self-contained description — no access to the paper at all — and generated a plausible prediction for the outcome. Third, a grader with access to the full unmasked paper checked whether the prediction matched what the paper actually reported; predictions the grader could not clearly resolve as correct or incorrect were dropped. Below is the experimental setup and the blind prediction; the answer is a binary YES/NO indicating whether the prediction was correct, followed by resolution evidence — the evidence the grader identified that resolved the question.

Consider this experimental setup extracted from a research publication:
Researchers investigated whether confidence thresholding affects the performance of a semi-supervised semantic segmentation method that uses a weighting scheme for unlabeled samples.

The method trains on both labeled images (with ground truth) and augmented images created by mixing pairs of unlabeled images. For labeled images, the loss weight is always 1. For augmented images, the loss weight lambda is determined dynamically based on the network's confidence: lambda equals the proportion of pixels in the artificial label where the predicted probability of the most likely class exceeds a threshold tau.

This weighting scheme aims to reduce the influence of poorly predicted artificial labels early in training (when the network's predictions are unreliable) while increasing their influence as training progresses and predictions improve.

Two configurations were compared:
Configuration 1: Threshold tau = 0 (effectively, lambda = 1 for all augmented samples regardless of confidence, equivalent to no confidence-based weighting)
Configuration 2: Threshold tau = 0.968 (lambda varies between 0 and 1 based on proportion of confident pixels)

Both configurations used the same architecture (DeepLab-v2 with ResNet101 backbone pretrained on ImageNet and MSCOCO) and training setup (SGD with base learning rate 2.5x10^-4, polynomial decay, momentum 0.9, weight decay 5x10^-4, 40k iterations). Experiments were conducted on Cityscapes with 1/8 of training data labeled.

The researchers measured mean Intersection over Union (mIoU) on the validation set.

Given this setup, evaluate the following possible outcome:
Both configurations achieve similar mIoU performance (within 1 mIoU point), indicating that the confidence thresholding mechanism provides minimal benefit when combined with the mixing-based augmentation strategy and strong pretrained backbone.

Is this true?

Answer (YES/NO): YES